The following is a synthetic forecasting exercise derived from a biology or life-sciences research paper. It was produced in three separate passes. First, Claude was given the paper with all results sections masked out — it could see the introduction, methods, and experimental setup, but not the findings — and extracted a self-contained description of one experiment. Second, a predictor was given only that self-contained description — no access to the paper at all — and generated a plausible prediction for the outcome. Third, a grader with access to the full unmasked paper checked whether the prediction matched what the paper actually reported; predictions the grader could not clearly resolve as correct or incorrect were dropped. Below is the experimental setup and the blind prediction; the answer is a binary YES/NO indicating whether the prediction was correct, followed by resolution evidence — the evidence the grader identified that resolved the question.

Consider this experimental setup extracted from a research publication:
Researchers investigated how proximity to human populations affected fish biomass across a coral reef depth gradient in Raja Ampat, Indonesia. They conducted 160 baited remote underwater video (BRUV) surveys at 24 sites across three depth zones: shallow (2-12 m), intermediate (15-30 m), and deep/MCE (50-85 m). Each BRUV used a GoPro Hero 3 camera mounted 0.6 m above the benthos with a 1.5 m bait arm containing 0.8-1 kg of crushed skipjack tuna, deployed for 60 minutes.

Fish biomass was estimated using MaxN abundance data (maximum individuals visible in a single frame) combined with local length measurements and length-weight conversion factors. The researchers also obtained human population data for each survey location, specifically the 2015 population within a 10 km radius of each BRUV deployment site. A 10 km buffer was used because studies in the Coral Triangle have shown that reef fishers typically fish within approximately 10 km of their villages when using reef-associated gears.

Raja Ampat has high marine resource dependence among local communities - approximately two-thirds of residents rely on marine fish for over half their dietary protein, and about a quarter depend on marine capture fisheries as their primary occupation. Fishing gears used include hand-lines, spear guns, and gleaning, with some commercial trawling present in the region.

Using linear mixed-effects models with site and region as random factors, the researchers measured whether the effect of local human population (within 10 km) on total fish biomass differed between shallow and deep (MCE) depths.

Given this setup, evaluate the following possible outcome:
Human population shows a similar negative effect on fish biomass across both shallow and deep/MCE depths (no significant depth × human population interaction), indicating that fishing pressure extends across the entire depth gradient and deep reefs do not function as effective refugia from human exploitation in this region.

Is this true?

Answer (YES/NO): YES